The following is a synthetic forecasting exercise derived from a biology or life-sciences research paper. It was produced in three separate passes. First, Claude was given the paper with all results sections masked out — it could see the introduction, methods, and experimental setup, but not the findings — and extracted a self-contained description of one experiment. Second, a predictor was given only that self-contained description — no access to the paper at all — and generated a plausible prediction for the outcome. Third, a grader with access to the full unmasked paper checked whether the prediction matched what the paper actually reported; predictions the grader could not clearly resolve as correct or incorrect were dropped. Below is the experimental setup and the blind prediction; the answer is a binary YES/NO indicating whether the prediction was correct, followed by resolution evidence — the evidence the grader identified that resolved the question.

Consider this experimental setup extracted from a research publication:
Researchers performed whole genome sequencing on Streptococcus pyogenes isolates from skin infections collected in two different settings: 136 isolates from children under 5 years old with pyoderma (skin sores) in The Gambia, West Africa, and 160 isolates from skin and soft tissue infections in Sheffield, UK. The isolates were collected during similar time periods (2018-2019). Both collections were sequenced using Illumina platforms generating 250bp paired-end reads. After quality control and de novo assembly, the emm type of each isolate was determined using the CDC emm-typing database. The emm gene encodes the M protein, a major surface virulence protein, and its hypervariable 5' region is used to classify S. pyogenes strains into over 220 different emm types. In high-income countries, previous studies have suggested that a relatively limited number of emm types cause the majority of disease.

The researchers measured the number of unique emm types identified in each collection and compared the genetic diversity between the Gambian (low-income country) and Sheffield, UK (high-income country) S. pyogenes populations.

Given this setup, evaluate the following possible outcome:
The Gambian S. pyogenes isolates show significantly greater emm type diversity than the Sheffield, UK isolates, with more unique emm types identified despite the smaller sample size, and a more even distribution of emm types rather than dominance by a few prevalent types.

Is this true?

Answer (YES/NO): YES